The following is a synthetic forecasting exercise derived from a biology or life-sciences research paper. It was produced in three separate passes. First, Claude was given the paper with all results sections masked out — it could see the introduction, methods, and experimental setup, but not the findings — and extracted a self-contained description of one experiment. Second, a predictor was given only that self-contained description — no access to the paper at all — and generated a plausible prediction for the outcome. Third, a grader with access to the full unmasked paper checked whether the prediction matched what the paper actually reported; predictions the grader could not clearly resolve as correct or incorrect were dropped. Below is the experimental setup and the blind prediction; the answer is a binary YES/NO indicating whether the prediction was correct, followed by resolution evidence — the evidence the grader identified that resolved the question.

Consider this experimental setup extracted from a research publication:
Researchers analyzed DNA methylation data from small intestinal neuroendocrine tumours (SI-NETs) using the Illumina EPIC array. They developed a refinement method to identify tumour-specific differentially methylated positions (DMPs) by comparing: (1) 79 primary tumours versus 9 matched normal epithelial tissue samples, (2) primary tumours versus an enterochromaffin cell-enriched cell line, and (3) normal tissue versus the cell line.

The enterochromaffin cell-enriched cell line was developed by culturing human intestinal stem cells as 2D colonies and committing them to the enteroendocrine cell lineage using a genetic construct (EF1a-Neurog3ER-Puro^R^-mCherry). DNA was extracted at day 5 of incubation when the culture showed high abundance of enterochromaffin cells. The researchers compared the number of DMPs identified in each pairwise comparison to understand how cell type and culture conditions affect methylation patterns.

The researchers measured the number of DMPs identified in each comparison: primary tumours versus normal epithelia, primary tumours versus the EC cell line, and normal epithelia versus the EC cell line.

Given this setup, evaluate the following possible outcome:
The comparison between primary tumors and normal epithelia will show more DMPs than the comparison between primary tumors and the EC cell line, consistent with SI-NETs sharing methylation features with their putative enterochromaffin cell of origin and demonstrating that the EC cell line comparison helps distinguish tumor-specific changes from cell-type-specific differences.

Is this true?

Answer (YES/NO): NO